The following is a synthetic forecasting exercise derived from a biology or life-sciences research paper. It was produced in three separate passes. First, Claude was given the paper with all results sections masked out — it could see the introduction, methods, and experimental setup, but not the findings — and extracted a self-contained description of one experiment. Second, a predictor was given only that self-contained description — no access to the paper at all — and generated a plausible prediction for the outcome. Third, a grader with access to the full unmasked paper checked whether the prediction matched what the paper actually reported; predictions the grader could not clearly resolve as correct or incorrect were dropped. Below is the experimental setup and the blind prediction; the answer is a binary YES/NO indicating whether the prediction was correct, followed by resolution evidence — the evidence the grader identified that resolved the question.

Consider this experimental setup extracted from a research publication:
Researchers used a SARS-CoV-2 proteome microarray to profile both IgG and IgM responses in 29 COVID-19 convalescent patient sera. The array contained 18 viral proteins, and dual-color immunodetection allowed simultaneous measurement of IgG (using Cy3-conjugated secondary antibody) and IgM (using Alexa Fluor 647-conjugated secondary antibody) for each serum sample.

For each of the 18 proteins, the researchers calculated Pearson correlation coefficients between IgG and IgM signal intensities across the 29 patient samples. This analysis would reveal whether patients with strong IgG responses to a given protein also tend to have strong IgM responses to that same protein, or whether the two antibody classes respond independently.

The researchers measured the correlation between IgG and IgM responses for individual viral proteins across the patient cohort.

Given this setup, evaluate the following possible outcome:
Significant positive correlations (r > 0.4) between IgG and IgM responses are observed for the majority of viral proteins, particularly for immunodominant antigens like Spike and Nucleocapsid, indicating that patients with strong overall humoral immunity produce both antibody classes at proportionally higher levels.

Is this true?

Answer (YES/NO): NO